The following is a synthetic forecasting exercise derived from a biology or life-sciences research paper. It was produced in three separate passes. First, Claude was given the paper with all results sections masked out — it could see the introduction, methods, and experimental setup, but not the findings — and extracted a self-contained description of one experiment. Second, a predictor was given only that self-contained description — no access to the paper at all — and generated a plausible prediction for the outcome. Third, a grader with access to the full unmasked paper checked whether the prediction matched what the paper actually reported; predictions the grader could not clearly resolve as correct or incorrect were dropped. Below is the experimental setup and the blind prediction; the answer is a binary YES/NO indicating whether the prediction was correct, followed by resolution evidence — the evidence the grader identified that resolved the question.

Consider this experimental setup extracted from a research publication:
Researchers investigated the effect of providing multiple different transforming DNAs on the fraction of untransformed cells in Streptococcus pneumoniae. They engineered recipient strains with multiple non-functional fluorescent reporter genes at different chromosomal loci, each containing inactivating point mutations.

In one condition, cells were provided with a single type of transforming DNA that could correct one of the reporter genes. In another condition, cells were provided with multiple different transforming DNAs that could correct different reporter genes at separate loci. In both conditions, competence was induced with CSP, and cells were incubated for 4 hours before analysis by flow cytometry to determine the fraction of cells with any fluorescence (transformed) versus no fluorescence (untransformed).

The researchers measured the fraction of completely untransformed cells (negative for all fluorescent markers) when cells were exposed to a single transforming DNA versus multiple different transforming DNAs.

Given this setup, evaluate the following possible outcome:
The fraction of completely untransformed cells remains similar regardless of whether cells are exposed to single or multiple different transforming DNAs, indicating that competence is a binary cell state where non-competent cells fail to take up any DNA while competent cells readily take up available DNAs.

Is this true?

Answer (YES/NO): NO